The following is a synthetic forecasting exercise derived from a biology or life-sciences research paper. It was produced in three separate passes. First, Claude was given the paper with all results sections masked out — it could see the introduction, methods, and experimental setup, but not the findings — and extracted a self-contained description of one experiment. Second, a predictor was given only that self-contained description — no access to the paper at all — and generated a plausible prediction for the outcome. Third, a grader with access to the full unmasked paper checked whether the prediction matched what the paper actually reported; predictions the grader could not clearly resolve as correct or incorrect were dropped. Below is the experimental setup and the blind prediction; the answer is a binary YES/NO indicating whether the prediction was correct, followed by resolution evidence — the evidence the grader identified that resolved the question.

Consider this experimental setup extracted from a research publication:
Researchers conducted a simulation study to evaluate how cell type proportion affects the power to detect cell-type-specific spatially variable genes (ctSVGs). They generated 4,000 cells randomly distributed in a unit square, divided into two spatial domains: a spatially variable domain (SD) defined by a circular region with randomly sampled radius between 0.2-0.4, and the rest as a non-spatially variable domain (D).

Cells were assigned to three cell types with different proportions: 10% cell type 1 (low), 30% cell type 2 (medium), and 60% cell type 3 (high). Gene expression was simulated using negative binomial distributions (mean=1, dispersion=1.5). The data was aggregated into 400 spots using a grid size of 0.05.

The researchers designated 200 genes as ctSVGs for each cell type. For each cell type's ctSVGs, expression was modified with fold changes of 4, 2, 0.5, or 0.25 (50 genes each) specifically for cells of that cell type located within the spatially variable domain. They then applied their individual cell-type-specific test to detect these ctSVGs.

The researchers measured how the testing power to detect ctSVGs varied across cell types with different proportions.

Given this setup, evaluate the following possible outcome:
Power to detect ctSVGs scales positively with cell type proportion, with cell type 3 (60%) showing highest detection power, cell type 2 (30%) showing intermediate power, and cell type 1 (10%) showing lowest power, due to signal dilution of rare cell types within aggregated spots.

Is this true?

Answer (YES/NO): YES